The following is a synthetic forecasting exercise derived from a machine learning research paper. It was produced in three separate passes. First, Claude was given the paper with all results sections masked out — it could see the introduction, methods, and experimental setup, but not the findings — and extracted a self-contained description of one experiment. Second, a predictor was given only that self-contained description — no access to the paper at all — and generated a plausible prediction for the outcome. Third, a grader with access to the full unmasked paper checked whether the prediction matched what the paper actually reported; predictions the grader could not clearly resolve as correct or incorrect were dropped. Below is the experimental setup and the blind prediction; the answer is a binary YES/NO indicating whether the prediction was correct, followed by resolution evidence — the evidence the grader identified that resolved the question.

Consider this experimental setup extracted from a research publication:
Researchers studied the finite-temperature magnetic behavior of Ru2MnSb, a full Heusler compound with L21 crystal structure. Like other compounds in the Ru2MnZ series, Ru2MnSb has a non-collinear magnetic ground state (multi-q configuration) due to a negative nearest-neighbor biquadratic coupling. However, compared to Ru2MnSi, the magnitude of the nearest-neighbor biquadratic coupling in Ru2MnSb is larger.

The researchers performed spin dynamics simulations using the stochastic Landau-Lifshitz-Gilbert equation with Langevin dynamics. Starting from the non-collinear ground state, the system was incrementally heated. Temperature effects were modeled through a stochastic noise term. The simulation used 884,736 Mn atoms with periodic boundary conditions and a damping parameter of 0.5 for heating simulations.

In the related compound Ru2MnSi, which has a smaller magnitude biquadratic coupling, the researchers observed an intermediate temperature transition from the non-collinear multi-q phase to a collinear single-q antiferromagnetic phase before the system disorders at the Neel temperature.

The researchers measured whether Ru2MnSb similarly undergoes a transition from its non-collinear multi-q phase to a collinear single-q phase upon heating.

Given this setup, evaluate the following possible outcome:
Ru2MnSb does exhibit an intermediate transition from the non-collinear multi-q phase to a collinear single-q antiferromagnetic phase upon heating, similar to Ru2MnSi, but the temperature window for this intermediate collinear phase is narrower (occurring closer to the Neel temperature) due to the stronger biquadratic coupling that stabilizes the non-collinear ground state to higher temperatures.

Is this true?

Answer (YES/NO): NO